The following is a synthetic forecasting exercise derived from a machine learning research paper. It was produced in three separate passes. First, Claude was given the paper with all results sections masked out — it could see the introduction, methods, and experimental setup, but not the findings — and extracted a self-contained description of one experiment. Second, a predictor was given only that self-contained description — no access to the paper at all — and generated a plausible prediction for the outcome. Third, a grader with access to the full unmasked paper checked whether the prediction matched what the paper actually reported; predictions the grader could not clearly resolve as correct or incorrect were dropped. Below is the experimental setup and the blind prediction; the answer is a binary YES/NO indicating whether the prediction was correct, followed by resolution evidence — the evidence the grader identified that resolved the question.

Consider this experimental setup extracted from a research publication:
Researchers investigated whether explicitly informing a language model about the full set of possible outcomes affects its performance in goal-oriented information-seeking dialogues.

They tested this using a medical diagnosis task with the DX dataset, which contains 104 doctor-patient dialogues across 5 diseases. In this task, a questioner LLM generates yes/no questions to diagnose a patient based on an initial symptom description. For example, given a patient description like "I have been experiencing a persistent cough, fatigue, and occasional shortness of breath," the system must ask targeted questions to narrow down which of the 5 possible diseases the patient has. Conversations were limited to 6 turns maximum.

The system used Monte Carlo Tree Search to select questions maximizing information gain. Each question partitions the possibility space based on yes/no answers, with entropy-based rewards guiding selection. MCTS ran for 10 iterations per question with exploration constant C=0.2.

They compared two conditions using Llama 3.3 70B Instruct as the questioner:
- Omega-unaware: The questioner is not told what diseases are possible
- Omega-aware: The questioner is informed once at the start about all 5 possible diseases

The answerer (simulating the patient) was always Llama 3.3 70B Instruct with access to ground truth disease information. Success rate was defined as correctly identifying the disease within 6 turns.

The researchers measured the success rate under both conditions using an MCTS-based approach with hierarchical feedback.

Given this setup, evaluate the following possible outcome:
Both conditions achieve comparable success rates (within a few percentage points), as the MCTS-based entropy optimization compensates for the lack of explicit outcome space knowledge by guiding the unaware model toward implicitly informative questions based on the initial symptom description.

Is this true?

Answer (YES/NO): NO